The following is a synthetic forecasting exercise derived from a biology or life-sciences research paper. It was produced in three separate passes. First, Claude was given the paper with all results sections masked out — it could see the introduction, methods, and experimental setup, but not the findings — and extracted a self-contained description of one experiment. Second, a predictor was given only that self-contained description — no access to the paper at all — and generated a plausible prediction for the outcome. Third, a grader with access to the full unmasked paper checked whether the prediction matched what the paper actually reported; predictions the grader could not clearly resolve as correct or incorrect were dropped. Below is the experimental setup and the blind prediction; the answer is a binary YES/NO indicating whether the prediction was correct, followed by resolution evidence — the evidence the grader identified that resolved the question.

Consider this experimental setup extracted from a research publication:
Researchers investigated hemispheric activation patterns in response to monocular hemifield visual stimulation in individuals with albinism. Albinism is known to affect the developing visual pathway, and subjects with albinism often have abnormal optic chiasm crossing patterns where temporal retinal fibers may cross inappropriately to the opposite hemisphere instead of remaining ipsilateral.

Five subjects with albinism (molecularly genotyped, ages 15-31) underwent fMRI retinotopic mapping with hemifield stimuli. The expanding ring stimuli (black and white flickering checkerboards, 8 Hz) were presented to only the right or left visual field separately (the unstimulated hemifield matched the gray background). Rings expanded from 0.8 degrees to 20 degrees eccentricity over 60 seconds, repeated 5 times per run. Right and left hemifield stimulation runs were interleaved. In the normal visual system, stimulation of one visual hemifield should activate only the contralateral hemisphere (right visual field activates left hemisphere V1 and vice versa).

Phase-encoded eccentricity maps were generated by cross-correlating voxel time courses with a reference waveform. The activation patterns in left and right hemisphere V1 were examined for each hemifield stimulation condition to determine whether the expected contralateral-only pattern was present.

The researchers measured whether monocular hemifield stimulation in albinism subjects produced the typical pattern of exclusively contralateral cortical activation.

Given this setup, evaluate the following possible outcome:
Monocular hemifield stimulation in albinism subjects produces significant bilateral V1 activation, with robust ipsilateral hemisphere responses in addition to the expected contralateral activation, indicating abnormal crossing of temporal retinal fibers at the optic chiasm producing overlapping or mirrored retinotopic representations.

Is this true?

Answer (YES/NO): YES